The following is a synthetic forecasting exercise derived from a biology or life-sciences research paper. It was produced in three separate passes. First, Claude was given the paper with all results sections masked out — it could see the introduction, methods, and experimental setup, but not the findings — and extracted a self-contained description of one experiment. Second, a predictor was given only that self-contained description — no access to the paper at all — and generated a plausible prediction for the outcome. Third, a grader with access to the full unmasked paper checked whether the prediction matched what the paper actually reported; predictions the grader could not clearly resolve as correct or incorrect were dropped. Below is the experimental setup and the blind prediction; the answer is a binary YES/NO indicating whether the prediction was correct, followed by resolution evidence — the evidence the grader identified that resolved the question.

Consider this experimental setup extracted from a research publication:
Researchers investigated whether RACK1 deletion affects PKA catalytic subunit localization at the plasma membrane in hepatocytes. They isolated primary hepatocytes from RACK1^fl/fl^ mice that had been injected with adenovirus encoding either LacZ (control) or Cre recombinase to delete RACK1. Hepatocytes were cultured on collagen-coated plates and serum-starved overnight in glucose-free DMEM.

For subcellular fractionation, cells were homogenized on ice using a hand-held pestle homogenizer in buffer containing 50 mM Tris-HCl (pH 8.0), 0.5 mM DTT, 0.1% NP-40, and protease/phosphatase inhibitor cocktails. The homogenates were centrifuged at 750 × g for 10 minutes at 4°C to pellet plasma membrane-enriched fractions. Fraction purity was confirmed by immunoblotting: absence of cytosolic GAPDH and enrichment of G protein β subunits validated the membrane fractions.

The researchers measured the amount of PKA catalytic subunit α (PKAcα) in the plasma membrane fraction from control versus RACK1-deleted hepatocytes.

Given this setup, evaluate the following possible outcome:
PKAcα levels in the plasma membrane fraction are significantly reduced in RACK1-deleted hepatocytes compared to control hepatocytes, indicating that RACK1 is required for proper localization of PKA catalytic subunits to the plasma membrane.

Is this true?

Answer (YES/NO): YES